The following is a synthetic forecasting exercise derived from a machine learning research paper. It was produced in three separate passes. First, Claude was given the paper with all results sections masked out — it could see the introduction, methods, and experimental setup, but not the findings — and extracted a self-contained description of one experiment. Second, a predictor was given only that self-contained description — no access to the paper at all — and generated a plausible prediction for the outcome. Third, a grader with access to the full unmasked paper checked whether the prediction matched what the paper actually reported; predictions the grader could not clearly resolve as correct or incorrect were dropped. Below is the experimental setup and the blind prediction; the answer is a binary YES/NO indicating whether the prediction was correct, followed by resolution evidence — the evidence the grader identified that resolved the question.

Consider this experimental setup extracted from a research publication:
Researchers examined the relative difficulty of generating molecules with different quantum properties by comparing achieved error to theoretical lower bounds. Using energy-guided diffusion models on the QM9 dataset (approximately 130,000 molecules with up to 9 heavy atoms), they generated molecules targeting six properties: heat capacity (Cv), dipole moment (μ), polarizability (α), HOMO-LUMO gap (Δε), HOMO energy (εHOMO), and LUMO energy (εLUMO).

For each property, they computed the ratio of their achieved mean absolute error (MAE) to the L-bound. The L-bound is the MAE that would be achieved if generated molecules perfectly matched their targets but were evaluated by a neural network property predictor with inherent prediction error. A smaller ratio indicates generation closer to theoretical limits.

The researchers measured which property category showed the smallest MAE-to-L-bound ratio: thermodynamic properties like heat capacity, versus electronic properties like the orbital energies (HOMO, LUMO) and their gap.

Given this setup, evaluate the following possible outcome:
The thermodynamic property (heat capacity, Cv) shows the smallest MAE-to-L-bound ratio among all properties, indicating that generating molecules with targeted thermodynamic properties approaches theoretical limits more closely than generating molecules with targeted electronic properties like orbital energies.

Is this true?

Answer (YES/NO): NO